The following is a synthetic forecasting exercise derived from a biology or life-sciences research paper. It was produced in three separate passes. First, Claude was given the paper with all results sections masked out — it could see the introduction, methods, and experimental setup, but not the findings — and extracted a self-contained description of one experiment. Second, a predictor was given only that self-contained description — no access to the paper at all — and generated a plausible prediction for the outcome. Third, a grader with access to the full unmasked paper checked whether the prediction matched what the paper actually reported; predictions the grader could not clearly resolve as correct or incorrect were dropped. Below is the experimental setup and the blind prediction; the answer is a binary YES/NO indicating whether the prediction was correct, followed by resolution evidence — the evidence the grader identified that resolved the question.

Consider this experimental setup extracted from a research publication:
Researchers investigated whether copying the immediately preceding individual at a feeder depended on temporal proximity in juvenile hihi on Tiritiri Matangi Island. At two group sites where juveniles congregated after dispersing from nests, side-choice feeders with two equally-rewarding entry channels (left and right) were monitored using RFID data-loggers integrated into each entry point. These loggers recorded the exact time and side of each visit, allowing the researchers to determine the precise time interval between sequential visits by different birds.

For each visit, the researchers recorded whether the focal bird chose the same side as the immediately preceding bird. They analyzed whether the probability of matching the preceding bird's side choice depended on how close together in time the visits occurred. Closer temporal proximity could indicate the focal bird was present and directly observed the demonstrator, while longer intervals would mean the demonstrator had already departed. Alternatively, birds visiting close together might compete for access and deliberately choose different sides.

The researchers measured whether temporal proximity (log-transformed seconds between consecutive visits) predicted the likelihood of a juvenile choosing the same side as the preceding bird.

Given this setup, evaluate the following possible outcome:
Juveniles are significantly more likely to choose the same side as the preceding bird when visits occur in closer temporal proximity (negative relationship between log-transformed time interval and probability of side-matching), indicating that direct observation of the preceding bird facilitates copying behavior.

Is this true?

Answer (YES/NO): NO